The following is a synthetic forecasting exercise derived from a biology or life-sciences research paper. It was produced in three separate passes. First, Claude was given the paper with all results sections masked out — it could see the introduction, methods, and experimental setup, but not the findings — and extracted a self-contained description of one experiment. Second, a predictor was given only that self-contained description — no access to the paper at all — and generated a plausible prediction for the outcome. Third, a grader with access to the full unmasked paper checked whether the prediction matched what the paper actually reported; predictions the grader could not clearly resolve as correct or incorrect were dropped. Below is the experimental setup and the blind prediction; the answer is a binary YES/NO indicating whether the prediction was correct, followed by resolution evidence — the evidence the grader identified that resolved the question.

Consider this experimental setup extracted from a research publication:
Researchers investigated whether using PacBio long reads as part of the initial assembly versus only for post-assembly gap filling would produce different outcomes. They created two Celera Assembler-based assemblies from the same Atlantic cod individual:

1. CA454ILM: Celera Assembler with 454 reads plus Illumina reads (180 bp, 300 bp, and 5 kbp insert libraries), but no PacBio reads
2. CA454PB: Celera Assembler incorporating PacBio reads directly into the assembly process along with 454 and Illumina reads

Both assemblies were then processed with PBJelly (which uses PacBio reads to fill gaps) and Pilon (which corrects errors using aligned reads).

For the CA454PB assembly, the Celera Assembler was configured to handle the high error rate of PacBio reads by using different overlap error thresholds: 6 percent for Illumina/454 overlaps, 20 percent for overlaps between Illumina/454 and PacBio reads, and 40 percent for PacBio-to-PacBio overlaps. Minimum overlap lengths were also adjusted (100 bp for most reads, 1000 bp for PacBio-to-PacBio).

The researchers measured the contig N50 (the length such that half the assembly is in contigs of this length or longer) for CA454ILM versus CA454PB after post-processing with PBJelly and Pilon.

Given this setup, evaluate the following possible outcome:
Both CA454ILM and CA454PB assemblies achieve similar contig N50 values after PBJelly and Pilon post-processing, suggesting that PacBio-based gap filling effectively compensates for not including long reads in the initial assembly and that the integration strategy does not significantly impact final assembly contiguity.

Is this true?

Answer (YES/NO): NO